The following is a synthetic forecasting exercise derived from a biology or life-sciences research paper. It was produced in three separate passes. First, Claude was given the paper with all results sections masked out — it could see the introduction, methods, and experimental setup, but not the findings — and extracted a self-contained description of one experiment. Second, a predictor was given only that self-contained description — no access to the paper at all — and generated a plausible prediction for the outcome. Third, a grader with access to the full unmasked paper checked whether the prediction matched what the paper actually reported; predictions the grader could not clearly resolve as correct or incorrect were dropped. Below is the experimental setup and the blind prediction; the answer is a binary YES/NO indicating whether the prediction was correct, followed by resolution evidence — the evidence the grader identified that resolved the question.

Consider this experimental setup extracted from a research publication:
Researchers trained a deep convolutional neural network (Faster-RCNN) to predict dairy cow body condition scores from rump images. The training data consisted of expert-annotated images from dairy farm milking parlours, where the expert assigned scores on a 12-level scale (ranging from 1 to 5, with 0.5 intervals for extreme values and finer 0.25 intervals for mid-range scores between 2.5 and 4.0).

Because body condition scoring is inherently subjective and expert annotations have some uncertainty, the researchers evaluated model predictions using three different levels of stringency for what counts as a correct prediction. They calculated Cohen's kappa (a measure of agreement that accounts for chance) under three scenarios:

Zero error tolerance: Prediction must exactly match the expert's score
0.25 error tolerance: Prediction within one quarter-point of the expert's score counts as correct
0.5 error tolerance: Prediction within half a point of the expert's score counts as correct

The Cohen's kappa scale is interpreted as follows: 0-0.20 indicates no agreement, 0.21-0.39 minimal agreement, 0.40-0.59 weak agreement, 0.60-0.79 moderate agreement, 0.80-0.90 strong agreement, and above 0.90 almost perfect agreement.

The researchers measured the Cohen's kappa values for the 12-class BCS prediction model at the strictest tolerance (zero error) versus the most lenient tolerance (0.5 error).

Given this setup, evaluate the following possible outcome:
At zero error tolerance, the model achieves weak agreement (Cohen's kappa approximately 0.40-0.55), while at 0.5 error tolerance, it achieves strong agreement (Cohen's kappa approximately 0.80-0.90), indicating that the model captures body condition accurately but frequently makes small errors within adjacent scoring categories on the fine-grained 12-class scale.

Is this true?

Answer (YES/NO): NO